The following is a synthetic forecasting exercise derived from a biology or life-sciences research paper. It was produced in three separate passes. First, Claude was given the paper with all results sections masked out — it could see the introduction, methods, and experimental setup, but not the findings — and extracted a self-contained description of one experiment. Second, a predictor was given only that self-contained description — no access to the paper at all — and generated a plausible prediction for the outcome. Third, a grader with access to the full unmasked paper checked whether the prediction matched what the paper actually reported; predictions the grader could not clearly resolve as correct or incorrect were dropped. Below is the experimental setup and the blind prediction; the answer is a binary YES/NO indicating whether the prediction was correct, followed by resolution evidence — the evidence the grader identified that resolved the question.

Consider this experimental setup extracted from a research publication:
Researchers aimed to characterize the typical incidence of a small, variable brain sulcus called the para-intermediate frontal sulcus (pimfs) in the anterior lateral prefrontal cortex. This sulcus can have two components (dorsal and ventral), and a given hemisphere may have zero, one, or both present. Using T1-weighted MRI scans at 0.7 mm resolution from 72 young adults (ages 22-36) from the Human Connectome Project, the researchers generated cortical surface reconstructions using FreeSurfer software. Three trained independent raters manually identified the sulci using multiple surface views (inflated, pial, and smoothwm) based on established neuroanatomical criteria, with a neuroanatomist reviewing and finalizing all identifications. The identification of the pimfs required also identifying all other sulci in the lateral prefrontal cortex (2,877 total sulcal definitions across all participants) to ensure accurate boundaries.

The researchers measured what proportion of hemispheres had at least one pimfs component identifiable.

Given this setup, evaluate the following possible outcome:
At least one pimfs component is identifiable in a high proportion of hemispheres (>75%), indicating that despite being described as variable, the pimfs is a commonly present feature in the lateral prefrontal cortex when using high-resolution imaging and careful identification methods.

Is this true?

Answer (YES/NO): YES